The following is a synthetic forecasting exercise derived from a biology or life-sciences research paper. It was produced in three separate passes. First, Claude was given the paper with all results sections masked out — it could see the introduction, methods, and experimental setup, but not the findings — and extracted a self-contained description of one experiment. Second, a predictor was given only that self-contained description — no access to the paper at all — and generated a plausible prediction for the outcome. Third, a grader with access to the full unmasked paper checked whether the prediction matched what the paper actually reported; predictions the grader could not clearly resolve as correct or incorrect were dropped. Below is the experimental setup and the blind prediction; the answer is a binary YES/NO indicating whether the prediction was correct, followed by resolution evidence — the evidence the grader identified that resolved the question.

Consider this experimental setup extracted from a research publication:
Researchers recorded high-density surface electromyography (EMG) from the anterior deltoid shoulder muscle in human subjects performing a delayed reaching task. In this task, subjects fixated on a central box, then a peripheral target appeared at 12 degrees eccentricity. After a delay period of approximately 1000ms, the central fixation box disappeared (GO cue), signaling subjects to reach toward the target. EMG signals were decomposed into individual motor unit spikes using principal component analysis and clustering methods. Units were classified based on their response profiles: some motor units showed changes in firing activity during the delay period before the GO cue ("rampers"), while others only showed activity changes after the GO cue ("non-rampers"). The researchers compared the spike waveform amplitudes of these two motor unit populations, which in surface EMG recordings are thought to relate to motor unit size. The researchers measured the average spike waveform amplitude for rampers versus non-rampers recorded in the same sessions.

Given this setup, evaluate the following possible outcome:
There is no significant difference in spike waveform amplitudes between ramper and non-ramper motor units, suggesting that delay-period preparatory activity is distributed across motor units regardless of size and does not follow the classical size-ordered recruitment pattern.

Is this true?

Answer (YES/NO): NO